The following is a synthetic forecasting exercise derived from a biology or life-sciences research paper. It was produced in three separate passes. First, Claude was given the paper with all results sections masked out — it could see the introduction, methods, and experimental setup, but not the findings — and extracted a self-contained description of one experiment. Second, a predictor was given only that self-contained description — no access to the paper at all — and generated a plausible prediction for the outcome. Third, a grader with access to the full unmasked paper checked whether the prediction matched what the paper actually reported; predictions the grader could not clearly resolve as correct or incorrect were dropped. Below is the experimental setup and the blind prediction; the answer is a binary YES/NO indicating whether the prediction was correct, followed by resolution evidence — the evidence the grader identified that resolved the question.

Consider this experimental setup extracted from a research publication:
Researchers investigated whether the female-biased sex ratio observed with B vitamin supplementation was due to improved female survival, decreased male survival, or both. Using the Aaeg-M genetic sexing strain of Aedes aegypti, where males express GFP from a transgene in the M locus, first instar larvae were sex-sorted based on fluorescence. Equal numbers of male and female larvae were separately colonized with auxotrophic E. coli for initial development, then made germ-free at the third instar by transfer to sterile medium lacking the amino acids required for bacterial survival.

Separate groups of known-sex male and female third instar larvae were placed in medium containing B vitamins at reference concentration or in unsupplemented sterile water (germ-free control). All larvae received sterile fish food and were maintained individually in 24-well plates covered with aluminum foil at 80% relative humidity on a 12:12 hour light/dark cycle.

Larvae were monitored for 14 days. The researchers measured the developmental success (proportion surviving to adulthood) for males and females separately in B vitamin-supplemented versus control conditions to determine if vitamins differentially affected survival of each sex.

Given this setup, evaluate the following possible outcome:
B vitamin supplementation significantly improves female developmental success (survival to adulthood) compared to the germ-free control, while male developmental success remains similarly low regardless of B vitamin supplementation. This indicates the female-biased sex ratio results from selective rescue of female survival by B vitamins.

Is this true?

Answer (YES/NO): NO